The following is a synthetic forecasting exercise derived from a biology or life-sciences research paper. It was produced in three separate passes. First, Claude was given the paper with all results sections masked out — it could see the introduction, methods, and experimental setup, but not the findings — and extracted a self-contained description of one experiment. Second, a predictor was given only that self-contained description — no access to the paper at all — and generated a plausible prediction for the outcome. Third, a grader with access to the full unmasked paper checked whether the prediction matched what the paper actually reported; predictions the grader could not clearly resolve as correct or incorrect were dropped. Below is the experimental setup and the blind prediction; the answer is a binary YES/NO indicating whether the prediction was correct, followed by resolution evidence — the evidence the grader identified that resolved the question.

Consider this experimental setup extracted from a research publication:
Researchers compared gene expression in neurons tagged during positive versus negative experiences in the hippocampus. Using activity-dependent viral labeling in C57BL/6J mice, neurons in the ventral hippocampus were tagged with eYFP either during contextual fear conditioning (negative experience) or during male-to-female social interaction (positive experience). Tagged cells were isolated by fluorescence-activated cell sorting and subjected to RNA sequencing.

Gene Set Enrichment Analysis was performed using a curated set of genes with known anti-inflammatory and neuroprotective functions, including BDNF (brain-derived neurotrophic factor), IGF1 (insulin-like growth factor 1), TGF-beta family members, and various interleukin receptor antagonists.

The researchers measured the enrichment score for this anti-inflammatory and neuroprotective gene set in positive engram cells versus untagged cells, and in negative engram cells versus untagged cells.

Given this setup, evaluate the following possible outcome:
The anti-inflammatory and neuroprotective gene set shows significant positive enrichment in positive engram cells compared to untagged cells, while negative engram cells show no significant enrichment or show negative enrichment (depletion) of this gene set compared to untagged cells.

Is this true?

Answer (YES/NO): YES